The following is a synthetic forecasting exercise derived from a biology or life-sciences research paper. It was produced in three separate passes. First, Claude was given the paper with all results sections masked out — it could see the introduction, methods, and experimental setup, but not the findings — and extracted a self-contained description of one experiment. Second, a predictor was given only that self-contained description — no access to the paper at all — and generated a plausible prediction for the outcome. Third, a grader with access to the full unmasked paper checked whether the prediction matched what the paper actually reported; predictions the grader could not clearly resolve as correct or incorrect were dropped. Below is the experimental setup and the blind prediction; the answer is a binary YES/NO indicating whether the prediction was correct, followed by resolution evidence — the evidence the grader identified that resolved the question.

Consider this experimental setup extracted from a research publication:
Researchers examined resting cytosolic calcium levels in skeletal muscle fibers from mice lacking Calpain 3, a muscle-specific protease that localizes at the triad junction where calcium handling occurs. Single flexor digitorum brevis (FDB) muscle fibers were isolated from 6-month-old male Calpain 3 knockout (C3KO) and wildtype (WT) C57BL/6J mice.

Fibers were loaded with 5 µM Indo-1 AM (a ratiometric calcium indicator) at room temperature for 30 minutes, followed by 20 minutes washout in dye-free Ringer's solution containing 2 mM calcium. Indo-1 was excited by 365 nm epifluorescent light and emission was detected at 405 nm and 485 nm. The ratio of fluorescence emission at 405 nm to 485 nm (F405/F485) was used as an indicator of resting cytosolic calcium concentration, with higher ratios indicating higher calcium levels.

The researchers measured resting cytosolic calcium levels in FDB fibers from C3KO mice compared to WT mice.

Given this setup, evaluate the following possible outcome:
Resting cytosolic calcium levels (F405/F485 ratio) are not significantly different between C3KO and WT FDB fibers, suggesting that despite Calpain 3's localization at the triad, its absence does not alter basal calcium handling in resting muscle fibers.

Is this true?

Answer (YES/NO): NO